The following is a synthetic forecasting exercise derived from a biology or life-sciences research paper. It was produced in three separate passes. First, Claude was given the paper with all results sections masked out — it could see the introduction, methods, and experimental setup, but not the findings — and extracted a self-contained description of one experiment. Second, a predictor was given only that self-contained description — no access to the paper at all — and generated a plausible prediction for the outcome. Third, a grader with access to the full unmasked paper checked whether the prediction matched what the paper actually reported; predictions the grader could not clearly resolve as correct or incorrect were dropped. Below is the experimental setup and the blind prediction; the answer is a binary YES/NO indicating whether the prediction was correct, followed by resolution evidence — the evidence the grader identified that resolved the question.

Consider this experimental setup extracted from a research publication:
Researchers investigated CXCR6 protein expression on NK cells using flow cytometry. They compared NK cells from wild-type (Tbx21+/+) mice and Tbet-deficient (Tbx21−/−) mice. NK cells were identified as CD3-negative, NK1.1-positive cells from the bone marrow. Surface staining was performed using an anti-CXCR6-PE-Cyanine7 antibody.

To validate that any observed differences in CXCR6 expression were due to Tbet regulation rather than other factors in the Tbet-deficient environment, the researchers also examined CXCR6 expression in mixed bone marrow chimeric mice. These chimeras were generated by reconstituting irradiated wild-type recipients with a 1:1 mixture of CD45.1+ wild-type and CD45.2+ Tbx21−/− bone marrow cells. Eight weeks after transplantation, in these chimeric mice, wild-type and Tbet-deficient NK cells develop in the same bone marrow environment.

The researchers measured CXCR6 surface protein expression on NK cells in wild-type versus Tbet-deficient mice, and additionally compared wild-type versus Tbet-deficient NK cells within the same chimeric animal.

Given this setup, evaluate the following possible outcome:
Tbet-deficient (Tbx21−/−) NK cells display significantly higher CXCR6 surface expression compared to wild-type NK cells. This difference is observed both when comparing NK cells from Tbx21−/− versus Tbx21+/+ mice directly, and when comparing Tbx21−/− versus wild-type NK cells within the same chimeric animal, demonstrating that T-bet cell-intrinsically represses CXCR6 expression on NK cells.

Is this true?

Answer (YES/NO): NO